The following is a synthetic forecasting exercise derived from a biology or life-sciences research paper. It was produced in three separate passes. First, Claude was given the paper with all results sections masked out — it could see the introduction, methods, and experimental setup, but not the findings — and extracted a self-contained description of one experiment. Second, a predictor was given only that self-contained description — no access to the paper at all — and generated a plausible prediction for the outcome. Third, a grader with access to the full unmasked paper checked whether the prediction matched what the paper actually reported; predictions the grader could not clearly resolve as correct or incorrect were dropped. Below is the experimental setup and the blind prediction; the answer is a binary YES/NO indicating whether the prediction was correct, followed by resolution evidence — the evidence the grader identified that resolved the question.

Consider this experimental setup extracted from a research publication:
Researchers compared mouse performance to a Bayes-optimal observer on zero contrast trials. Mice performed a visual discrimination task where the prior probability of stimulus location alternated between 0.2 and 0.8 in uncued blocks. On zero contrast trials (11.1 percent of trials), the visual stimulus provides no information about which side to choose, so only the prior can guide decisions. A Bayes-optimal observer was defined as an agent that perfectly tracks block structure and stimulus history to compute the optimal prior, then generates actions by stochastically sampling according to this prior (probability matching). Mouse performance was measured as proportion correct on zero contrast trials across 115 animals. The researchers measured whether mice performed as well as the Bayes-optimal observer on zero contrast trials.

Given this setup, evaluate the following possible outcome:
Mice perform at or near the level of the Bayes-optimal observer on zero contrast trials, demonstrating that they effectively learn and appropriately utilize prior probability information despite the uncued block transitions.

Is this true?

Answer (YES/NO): NO